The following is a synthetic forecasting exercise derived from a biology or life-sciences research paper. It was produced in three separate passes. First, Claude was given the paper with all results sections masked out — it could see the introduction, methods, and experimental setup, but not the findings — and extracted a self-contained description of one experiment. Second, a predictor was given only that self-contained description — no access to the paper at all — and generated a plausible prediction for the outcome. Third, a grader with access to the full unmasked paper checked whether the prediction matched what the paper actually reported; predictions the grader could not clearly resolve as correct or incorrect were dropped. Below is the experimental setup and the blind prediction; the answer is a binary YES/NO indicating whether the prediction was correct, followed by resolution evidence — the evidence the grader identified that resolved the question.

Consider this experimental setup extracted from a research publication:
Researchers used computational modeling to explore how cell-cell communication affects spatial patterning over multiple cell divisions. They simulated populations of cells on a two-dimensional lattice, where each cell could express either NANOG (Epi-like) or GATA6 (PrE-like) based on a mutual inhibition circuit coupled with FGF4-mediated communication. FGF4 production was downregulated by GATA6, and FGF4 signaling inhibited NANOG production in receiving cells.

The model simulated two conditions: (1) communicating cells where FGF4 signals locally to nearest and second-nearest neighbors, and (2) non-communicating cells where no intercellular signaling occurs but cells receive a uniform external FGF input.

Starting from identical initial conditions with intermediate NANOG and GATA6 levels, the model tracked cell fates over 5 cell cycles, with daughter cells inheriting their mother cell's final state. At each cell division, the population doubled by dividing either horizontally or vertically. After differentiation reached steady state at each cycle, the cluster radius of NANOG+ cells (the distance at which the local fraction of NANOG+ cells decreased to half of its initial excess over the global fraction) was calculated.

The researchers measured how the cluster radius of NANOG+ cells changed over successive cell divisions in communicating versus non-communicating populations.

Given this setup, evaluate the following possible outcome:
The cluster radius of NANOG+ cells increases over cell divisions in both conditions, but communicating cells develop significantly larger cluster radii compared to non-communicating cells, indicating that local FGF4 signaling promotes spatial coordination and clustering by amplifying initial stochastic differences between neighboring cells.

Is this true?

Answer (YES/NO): NO